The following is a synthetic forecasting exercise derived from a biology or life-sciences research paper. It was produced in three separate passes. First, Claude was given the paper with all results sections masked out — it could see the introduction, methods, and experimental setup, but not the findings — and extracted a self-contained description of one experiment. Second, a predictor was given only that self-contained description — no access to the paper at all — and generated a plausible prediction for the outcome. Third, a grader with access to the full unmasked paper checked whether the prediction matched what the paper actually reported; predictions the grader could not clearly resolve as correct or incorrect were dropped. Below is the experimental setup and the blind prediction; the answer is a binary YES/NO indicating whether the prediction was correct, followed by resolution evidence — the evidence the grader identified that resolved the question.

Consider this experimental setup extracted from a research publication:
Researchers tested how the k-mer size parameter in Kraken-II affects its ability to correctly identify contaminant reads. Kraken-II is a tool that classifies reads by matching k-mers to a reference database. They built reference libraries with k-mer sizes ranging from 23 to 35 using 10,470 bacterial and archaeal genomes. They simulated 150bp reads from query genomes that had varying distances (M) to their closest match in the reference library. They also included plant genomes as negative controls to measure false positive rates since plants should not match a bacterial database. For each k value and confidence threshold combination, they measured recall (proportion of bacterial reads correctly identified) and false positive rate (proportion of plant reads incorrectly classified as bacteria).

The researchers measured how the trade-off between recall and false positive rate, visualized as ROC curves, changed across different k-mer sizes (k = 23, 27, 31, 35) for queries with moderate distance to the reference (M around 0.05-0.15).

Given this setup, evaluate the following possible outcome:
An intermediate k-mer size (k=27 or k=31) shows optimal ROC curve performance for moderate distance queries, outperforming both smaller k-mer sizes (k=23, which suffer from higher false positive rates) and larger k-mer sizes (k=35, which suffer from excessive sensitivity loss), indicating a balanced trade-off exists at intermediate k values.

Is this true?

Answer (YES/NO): NO